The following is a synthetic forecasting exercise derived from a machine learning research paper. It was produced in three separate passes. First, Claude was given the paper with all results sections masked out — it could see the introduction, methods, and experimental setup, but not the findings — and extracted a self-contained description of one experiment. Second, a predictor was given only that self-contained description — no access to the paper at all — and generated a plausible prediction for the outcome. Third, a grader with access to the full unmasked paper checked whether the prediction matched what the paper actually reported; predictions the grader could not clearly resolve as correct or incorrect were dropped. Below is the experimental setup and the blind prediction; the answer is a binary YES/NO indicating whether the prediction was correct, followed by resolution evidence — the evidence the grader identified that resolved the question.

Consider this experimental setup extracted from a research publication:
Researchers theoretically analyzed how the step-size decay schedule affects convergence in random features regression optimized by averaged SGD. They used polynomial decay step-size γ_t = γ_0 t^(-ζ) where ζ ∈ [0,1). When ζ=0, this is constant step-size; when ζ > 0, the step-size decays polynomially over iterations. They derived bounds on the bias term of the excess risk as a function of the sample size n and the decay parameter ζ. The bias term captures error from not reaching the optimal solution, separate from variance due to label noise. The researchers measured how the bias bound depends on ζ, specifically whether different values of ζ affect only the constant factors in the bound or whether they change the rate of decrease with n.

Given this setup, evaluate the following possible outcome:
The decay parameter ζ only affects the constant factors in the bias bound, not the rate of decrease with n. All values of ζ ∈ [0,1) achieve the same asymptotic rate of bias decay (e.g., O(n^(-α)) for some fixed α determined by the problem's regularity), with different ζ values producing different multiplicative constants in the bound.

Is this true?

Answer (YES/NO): NO